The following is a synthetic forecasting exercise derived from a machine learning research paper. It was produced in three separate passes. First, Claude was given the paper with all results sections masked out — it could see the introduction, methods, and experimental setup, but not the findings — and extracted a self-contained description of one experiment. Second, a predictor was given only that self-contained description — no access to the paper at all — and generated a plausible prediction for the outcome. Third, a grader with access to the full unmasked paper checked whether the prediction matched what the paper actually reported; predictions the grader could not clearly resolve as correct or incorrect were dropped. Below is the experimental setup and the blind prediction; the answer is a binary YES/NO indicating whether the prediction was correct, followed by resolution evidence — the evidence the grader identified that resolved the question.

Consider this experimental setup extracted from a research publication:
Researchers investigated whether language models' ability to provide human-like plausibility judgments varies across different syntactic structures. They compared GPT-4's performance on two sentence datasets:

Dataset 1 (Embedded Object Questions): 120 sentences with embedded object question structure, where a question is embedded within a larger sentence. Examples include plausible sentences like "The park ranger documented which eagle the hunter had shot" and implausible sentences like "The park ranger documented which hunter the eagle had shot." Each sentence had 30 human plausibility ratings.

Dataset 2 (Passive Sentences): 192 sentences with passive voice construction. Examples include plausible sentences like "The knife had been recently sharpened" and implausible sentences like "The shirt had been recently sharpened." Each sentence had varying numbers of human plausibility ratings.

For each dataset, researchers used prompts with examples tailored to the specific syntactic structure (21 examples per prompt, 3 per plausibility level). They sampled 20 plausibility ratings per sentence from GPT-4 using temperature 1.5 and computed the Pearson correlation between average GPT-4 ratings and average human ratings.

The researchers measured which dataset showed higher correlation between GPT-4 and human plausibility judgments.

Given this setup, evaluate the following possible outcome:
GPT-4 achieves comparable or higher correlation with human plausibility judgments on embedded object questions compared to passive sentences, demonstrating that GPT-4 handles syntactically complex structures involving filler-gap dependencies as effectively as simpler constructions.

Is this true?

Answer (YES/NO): YES